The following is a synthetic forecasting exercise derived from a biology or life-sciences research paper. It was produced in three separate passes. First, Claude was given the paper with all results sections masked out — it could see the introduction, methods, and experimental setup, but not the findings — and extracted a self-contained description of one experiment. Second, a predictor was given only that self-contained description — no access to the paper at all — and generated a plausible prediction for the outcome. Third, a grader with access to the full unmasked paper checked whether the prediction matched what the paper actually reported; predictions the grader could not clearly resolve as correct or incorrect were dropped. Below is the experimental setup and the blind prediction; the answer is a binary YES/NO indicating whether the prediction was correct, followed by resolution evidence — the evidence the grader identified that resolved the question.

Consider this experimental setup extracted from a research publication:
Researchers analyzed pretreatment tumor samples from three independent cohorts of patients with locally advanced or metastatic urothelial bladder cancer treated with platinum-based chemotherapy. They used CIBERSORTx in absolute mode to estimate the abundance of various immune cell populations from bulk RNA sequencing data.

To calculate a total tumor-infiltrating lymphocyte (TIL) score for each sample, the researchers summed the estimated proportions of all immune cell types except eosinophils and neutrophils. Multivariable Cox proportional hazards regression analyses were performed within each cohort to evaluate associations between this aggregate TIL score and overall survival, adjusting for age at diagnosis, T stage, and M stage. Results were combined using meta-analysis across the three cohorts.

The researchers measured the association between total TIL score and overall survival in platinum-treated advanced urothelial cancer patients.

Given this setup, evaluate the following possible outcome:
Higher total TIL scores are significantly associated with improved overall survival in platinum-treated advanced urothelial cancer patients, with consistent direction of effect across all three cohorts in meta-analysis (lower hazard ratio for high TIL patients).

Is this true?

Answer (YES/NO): YES